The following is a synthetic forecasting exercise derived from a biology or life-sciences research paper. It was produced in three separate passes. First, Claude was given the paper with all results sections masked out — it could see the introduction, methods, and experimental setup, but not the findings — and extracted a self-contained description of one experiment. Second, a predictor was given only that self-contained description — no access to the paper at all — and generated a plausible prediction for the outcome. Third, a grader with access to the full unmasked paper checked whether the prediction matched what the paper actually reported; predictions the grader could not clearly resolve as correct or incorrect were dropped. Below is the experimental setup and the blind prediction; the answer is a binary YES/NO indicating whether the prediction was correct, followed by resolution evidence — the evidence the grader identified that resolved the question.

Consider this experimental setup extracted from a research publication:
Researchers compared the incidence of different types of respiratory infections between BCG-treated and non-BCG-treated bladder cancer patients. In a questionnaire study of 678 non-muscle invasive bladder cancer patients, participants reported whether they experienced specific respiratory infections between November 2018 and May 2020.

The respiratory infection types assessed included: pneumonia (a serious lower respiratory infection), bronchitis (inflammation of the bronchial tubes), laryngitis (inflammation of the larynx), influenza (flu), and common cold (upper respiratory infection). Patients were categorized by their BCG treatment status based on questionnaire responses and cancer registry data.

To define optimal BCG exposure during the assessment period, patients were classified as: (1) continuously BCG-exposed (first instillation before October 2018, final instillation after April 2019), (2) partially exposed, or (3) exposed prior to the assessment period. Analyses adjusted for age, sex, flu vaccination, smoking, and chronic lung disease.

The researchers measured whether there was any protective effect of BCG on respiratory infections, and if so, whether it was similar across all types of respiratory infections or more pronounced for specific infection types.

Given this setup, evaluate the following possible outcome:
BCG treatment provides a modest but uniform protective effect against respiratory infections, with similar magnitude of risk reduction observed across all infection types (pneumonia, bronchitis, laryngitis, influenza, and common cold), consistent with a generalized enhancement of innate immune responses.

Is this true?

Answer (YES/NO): NO